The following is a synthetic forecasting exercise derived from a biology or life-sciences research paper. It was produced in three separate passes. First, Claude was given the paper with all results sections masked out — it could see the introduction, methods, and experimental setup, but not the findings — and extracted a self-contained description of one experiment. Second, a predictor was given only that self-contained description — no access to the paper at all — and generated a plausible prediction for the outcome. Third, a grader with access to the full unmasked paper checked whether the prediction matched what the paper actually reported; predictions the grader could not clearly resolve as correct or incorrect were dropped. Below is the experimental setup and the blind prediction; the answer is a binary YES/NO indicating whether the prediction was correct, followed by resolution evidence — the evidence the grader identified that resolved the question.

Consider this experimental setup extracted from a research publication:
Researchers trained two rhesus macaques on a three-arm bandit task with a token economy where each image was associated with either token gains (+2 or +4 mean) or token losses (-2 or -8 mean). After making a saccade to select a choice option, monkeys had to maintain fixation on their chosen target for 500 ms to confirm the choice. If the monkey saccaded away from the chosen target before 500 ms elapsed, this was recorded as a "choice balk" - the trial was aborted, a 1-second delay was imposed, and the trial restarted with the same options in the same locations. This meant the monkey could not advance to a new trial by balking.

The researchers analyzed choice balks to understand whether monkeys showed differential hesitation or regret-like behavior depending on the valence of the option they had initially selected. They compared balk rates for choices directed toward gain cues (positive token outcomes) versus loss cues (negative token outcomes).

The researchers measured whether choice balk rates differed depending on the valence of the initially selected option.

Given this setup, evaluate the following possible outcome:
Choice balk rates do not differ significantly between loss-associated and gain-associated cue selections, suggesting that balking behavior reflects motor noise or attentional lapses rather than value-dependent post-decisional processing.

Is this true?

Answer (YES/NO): NO